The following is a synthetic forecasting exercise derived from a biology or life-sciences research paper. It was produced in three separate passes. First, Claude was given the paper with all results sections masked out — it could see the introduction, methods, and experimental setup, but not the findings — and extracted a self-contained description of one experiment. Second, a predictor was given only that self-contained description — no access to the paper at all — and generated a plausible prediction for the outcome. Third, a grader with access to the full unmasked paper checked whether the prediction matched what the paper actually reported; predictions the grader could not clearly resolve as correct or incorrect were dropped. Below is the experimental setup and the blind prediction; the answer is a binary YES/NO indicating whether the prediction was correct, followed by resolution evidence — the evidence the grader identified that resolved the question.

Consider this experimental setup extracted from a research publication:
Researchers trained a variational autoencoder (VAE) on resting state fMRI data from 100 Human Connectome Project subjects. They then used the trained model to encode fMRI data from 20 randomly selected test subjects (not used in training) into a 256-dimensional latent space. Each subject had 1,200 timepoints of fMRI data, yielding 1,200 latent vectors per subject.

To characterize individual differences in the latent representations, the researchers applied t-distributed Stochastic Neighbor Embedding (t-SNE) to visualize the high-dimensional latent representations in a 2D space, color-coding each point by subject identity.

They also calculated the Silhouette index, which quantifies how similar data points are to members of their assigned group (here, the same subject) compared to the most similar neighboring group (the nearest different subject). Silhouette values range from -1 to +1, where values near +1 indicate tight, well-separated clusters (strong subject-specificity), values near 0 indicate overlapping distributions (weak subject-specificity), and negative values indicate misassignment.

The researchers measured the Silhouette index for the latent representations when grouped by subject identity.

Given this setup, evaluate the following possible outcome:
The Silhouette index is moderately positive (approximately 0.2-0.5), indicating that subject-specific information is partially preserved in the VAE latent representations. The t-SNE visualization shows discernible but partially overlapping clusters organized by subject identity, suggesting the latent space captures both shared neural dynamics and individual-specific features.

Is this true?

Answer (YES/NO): NO